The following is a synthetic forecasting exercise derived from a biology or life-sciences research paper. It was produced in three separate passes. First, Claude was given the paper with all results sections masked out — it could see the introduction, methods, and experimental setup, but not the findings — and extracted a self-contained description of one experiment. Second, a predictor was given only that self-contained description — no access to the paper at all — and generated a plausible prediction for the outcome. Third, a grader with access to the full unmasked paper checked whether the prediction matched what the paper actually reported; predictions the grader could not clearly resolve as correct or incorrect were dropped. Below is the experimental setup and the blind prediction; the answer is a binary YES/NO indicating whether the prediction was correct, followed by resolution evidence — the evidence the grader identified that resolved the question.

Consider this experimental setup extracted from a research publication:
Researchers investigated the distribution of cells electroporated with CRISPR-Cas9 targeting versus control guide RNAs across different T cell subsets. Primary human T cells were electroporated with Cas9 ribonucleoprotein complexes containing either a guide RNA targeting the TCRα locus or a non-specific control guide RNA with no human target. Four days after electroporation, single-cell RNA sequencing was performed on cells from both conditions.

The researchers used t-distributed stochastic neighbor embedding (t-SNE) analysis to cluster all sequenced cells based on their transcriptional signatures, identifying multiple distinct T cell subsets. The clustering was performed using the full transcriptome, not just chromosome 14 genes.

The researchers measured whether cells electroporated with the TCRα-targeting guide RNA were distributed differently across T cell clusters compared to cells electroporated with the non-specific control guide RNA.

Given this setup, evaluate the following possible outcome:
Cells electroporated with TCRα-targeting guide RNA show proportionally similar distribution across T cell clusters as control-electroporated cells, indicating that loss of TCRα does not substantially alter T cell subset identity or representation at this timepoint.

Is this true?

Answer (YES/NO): YES